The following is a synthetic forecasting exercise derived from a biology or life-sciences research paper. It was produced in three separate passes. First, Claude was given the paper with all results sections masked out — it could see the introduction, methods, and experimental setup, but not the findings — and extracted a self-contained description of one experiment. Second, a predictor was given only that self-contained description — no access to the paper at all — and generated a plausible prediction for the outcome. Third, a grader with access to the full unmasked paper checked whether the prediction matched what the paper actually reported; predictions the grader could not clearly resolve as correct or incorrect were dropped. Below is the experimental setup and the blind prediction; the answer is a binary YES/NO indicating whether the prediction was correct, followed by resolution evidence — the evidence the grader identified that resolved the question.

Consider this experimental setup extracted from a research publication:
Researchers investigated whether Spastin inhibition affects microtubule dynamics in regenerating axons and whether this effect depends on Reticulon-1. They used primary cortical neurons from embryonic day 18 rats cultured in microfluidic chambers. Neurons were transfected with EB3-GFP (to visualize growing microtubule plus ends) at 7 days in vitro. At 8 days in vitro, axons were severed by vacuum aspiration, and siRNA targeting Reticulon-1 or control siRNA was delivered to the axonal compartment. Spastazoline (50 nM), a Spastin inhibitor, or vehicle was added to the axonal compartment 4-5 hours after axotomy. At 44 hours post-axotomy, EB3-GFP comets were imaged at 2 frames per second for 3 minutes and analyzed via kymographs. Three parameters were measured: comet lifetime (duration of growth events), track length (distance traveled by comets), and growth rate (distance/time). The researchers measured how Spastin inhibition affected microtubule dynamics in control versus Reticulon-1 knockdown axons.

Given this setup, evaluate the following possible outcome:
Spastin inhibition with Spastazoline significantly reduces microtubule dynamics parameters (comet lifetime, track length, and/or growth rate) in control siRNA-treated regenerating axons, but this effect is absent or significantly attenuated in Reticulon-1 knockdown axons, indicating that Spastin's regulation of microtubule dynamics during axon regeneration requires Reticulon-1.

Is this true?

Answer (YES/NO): NO